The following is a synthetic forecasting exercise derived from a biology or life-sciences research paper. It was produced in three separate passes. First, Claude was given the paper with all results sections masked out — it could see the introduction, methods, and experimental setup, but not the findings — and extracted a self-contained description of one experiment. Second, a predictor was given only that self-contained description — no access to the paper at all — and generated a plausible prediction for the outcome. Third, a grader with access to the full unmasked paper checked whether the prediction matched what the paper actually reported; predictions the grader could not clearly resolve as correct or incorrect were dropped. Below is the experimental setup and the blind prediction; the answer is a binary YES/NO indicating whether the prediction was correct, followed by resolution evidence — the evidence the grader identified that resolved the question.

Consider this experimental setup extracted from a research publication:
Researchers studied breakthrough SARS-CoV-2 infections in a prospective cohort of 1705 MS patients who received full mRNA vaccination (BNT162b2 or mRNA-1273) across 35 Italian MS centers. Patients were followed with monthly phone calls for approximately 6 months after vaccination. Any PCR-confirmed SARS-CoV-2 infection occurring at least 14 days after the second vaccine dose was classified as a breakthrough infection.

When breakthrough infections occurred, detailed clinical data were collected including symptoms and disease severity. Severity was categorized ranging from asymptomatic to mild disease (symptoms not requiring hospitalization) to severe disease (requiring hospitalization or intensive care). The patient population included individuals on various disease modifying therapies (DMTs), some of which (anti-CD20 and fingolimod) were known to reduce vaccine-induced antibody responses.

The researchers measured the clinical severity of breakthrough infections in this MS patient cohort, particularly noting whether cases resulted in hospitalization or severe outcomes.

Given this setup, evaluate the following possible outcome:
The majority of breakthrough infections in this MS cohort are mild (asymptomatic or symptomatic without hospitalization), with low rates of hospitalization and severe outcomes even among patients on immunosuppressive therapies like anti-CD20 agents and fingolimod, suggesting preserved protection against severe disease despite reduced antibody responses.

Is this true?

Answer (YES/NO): YES